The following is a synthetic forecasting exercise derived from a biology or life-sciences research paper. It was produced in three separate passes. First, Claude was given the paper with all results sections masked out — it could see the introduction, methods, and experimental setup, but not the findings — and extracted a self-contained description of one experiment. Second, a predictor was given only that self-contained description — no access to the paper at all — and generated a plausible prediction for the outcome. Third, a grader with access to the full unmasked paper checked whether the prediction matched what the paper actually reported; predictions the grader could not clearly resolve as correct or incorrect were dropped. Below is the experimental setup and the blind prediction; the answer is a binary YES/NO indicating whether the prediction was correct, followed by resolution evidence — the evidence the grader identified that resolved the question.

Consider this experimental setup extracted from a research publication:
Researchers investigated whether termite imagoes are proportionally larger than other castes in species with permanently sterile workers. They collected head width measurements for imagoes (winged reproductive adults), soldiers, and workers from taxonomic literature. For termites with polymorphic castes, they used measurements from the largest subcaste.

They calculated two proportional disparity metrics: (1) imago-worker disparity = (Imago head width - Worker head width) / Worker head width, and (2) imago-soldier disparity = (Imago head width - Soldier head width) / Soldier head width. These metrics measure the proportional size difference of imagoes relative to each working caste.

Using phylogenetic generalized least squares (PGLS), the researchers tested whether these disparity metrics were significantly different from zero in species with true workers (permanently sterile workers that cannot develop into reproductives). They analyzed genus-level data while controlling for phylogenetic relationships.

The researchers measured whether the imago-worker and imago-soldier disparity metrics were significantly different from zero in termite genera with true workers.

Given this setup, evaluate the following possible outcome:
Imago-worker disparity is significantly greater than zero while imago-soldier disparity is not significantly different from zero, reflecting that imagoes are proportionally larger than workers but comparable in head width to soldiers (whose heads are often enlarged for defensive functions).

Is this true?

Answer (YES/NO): YES